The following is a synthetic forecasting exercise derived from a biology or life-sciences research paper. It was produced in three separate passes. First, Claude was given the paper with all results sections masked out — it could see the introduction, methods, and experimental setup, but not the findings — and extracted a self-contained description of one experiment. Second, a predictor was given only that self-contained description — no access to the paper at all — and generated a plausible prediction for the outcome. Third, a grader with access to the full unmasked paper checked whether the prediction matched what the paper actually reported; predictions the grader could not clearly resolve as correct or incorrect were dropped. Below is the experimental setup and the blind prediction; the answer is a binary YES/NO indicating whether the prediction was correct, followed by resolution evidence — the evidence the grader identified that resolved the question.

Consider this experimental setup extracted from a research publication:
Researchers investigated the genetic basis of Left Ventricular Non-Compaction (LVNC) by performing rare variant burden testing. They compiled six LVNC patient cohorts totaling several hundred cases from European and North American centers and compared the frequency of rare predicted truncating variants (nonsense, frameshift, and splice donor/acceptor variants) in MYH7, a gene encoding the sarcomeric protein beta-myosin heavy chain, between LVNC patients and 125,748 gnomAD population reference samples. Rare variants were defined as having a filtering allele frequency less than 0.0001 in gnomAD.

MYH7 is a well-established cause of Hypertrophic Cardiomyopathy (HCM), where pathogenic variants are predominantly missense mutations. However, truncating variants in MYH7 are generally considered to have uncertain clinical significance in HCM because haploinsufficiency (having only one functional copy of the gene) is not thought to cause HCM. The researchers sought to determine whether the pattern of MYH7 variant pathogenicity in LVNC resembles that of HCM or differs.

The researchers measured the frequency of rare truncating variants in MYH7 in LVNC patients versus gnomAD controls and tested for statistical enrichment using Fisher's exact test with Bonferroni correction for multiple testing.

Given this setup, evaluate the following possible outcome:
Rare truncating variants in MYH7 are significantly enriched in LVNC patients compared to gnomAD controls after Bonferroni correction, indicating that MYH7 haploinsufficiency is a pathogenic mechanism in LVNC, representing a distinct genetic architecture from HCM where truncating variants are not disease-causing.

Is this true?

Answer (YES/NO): YES